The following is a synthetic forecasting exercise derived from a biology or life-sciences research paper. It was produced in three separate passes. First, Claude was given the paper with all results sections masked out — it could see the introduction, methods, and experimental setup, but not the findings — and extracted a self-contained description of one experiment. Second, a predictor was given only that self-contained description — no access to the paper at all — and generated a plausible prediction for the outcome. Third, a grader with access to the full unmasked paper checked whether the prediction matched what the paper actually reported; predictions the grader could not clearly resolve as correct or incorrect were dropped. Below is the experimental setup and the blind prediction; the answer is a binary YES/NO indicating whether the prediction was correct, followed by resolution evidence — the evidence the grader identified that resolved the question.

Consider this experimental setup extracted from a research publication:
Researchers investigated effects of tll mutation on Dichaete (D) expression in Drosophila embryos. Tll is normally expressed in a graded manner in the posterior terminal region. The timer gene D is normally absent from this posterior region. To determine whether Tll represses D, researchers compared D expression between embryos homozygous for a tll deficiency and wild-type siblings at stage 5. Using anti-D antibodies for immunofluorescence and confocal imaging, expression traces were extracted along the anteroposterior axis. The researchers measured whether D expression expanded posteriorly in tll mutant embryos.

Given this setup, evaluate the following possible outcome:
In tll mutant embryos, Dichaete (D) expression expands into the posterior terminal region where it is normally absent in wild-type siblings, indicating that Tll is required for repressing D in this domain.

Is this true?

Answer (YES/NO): YES